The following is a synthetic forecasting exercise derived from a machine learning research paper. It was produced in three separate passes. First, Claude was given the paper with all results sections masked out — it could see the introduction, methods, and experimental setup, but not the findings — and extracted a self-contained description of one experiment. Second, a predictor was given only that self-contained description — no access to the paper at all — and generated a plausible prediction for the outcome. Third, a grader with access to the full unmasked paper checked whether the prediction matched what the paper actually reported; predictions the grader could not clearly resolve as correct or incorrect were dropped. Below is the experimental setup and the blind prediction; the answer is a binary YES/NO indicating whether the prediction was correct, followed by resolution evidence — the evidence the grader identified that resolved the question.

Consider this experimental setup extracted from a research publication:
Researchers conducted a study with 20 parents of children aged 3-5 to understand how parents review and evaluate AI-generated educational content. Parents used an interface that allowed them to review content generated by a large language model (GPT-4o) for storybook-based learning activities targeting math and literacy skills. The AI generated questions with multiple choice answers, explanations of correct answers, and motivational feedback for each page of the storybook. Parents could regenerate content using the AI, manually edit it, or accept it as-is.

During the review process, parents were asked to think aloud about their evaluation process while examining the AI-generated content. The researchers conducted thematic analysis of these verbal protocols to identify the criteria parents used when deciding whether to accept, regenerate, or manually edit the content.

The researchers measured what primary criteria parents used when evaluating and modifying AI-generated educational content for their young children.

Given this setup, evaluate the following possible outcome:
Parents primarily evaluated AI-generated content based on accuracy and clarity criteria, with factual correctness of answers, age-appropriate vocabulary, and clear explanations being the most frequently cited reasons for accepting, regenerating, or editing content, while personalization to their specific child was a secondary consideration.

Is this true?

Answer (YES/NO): NO